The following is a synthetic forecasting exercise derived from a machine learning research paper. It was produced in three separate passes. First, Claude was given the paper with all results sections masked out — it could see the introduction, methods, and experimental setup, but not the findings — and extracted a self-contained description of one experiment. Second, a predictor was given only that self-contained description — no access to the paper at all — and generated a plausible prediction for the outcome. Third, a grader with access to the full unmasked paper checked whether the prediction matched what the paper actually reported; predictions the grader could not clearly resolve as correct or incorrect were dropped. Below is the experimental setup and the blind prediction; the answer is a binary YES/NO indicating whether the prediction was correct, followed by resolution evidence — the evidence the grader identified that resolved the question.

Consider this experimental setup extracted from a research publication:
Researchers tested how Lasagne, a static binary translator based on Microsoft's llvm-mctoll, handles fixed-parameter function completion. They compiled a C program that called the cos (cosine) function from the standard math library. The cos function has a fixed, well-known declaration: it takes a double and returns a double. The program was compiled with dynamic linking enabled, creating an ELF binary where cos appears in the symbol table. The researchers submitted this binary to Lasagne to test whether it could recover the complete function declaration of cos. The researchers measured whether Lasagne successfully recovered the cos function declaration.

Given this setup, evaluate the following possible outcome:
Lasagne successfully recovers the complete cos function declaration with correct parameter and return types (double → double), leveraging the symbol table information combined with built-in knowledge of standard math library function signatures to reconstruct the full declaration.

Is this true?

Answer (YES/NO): NO